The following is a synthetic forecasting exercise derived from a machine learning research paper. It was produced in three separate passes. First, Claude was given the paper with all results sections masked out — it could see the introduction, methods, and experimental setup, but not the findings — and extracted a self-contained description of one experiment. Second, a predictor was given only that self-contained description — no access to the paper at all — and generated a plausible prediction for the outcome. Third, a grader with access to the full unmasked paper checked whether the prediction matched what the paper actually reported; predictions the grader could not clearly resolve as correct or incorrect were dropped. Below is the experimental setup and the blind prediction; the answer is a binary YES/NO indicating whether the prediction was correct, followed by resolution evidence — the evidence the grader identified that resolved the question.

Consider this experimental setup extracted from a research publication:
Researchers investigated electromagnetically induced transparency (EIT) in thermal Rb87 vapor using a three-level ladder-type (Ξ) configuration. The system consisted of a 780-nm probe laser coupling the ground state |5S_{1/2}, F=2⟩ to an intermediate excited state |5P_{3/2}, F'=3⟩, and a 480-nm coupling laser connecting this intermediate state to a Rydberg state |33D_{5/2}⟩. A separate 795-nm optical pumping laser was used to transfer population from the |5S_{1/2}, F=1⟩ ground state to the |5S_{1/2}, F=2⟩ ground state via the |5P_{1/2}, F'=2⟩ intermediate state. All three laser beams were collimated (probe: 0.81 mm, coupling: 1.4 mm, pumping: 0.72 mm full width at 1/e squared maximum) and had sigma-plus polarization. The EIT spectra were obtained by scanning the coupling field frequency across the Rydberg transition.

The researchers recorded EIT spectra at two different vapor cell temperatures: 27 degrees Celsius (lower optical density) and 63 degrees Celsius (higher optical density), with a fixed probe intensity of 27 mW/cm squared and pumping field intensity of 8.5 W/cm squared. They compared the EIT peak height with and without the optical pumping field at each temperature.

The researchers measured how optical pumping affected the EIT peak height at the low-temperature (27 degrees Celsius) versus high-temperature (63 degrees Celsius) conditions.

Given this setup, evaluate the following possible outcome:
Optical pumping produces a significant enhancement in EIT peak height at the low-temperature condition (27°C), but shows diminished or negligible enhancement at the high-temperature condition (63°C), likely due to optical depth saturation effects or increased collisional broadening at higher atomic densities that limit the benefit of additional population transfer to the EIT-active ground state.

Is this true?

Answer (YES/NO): NO